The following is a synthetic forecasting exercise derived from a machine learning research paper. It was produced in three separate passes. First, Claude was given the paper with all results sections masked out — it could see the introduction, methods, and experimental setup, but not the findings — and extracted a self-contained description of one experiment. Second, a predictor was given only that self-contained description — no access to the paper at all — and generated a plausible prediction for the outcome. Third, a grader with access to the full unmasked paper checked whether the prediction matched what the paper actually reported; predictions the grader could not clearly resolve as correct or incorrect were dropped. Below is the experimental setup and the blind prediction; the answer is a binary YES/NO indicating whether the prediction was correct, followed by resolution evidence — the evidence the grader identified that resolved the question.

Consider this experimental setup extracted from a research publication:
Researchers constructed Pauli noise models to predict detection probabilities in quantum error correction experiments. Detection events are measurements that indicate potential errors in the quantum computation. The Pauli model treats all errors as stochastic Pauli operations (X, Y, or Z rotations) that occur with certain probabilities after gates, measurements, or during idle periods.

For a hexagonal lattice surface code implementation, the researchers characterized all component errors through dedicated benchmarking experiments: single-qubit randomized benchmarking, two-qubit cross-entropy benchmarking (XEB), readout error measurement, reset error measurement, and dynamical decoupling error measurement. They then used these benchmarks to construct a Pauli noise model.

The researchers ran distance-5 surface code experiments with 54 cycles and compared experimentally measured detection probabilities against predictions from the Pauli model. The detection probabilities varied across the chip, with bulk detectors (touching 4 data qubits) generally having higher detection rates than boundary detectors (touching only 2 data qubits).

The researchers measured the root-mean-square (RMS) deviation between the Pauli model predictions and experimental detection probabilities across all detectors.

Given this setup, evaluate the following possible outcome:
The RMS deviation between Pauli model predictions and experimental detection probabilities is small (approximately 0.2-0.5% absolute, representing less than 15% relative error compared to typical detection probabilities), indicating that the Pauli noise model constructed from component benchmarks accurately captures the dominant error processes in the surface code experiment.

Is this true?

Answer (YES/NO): NO